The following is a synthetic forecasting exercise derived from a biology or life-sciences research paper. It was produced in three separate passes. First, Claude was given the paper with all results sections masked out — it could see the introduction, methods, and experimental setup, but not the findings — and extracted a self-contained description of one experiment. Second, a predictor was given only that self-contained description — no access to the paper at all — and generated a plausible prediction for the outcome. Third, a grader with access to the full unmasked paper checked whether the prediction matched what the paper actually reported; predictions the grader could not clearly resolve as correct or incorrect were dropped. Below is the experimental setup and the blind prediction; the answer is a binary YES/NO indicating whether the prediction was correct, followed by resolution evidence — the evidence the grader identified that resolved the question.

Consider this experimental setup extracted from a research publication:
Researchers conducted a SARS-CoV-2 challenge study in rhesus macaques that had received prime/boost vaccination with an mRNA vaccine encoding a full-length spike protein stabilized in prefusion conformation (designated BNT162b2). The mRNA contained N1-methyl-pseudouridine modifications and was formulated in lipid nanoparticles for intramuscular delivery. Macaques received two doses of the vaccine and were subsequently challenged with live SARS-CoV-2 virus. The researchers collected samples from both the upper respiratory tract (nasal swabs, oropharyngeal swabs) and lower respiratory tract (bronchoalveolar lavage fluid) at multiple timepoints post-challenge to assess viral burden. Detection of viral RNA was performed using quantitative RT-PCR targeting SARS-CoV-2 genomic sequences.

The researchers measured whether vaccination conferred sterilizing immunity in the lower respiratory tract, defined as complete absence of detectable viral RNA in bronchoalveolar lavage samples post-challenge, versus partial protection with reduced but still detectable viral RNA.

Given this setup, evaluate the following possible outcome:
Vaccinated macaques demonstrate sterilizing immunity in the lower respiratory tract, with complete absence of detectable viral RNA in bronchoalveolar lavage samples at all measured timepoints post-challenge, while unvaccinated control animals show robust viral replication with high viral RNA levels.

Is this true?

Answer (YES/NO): YES